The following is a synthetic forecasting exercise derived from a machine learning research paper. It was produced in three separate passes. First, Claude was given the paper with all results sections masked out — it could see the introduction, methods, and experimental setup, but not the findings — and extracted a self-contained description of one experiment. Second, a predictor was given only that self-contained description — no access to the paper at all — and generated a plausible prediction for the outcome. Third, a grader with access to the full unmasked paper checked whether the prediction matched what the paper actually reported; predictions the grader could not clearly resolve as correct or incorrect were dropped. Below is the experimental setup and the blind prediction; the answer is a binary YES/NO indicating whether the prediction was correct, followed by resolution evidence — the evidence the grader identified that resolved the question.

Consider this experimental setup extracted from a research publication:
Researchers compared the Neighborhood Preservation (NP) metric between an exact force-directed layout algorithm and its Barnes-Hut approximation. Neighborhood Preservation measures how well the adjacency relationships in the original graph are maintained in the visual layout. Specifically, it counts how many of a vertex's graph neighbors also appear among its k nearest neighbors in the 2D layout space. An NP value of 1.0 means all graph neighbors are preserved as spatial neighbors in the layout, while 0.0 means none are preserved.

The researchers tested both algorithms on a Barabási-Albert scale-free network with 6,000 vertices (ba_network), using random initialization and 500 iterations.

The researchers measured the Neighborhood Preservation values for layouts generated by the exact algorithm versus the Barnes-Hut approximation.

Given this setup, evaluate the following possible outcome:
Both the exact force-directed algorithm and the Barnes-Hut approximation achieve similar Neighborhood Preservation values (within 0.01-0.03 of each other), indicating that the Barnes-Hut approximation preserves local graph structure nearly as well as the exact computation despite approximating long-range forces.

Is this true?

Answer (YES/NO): NO